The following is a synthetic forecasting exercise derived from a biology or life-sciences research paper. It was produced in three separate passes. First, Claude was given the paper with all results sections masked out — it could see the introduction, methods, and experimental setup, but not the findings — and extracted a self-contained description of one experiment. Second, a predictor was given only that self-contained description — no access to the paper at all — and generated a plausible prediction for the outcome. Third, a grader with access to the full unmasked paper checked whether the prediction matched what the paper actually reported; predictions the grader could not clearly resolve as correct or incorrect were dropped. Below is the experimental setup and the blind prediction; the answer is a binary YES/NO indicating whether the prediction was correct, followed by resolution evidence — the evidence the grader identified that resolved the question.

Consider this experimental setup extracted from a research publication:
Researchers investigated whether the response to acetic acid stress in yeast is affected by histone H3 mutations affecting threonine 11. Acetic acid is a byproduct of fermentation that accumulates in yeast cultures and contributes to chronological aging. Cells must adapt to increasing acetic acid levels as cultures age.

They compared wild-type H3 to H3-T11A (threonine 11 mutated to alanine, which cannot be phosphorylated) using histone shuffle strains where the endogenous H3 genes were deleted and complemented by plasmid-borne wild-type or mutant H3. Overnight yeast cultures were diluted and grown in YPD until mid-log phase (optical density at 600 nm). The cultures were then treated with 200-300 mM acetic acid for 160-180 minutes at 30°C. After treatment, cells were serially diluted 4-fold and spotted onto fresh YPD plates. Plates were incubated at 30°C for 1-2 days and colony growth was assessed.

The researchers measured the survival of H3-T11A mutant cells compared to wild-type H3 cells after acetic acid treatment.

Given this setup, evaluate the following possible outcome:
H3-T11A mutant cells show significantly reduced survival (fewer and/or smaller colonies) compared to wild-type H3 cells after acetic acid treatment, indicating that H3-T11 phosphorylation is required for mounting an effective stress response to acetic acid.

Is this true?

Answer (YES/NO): NO